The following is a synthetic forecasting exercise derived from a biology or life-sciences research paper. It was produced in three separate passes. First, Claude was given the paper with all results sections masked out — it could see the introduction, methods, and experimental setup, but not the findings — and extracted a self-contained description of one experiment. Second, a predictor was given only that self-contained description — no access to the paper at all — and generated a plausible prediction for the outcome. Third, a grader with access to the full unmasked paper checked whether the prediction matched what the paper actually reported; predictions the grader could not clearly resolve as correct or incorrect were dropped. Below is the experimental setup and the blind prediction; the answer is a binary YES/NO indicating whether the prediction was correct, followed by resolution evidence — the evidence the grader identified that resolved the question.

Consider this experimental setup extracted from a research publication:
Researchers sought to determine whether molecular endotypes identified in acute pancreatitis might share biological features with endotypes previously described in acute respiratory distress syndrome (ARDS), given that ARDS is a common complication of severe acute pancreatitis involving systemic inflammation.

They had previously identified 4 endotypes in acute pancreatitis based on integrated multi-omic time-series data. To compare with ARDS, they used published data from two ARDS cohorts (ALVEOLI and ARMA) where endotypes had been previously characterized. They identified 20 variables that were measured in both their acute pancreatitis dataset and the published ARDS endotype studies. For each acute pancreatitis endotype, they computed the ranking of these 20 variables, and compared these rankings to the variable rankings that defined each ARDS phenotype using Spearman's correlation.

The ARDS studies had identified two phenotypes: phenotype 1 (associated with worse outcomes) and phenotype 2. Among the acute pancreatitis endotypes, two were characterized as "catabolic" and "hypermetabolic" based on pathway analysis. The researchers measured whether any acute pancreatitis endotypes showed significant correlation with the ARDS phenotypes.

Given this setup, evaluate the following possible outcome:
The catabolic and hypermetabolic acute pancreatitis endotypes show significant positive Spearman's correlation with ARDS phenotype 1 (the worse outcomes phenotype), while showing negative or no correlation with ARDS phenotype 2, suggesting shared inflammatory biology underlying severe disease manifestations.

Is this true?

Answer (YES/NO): NO